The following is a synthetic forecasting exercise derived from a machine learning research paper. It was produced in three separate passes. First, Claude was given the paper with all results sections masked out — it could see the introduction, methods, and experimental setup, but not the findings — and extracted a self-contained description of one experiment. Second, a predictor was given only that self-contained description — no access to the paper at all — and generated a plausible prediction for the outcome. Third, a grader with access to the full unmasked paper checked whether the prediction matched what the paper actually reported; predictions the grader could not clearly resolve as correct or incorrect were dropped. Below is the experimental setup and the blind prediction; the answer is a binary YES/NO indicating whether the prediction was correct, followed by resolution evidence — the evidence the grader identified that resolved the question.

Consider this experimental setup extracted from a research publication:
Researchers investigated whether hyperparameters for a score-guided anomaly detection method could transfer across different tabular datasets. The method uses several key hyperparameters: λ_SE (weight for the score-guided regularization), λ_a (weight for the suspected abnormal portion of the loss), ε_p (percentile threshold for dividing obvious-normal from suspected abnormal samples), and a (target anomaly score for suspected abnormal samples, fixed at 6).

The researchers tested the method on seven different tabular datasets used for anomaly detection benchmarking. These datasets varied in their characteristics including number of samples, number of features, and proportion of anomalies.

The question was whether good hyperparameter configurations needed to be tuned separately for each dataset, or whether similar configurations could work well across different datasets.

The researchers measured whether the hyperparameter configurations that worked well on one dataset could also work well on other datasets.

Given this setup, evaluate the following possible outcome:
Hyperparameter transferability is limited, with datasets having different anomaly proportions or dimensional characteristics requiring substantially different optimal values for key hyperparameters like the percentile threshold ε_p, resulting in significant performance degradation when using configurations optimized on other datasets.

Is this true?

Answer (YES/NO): NO